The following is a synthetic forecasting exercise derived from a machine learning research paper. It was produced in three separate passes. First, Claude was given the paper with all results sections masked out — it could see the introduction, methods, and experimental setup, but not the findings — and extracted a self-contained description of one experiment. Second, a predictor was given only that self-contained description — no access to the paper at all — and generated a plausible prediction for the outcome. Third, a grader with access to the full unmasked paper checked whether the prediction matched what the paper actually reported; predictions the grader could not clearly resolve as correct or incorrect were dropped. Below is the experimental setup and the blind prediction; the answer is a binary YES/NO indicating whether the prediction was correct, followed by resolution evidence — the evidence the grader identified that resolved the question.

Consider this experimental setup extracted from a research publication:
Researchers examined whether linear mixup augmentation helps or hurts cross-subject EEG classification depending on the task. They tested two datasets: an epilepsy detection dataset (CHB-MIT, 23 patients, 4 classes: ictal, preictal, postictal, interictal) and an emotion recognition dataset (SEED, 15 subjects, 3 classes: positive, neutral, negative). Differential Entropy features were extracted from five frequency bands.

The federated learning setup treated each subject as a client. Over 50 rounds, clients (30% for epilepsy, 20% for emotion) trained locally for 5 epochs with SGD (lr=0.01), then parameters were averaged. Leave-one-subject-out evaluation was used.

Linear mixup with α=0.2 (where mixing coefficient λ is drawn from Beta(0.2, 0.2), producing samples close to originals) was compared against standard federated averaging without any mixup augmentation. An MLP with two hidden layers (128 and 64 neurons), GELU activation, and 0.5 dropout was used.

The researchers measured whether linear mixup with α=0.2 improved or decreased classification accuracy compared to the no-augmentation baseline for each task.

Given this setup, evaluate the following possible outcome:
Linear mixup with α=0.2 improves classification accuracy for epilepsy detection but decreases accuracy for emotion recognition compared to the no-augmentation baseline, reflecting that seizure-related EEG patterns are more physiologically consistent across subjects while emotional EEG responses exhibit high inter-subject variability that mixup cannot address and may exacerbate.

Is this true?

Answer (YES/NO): YES